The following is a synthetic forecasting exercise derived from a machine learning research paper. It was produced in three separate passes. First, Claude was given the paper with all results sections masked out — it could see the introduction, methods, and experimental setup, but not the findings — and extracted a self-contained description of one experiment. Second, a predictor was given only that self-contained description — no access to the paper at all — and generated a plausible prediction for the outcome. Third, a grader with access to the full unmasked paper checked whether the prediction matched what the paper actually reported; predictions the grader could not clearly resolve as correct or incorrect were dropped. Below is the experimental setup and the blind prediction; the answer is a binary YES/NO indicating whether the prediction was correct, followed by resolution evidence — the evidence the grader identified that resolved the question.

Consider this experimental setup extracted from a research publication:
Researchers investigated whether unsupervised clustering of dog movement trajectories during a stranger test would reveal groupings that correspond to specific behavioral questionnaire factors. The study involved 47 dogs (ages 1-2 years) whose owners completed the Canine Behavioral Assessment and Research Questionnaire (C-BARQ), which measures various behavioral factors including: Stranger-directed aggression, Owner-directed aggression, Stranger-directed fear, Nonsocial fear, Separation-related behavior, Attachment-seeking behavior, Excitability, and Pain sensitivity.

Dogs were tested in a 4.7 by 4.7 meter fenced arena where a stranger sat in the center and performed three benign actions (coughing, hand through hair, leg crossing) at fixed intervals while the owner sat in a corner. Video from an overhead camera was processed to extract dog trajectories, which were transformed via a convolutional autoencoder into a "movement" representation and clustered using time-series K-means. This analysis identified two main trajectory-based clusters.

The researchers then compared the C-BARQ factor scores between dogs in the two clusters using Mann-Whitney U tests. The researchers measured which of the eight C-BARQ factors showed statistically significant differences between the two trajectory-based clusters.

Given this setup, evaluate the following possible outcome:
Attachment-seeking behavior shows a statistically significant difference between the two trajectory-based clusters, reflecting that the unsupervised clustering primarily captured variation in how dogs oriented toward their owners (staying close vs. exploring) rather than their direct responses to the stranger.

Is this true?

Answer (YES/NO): NO